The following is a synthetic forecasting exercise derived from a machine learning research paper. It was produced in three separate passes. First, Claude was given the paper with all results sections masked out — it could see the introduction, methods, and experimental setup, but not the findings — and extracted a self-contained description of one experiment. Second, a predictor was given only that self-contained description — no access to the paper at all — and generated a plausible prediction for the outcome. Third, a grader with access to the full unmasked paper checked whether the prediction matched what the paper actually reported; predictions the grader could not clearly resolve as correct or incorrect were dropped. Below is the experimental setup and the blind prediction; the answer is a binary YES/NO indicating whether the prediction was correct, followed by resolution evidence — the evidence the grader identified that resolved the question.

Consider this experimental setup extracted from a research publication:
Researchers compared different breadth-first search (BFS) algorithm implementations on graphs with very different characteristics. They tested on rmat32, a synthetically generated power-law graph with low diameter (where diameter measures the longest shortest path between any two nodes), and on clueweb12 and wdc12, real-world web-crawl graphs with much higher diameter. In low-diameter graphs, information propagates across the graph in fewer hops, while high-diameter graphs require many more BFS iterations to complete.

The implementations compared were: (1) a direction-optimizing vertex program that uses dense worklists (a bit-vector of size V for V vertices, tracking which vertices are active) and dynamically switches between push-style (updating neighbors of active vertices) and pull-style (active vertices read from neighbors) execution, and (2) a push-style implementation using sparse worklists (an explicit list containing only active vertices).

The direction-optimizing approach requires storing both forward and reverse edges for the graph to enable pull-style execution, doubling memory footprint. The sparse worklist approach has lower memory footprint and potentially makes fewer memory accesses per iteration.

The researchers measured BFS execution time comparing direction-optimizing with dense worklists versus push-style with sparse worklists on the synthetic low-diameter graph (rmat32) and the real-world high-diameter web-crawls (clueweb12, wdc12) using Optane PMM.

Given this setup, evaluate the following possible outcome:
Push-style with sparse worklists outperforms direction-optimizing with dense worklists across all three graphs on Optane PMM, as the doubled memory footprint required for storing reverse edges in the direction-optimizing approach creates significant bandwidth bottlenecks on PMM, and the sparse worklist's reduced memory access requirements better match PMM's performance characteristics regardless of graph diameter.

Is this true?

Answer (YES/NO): NO